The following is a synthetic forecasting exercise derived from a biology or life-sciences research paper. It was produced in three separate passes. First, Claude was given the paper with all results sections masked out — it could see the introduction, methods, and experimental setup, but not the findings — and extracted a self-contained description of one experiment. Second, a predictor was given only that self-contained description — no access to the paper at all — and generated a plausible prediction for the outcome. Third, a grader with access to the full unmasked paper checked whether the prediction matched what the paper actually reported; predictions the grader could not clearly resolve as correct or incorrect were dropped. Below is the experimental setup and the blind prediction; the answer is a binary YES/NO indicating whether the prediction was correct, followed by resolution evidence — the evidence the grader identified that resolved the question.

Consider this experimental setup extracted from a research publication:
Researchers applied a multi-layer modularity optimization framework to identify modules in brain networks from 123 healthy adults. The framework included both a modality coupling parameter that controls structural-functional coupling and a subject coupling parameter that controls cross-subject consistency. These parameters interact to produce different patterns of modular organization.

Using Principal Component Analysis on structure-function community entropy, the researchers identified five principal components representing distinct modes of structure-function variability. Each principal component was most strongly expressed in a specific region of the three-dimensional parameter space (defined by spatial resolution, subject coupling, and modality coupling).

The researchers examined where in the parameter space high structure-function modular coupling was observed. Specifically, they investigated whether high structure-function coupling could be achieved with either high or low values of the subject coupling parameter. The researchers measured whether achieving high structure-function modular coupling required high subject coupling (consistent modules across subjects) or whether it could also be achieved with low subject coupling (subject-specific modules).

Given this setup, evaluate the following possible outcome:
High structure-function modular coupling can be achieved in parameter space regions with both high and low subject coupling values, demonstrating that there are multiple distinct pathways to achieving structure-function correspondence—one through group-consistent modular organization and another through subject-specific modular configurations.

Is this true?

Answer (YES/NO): YES